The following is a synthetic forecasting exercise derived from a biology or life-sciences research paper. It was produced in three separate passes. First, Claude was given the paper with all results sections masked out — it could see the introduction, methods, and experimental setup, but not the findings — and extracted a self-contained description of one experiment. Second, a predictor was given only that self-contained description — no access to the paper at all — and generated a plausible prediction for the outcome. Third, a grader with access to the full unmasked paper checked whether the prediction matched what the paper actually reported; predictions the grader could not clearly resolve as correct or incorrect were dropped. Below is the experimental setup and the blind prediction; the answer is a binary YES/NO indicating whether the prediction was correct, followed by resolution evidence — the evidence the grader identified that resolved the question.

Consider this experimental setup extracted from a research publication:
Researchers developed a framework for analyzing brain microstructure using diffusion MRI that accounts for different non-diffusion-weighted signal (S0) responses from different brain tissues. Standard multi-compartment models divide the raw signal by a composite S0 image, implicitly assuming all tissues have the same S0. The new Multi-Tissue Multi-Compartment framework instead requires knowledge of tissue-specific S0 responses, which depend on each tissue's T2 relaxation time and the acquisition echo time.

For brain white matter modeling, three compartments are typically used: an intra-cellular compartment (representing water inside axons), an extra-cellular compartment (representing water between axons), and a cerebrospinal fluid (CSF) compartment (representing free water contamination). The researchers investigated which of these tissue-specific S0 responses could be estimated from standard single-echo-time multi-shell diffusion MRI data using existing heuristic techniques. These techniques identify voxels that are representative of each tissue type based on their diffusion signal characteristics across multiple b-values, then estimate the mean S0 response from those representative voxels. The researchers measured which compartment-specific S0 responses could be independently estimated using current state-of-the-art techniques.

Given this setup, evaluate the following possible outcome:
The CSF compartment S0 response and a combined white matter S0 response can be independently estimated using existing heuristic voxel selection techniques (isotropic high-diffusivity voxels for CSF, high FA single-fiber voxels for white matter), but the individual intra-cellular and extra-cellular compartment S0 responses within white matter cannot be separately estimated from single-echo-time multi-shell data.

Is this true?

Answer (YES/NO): YES